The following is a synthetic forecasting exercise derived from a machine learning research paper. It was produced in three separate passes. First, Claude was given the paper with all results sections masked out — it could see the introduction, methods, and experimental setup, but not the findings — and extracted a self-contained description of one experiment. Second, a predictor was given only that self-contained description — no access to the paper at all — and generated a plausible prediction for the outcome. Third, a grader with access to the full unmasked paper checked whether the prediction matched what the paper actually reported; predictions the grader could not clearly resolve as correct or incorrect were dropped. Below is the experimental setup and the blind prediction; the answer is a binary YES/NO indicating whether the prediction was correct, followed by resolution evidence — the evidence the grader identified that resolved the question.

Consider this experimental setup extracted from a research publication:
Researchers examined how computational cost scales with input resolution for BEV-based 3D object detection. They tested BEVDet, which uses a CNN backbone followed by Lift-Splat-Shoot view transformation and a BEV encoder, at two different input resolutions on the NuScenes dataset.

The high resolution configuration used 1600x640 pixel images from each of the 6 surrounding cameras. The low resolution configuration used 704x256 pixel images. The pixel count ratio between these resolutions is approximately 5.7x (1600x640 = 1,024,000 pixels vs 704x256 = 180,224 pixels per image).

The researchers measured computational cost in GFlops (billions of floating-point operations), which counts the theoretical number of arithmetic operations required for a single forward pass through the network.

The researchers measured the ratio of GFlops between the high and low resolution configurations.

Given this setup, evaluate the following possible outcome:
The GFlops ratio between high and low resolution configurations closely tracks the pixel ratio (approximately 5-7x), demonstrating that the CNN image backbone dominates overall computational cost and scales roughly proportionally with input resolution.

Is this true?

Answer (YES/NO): NO